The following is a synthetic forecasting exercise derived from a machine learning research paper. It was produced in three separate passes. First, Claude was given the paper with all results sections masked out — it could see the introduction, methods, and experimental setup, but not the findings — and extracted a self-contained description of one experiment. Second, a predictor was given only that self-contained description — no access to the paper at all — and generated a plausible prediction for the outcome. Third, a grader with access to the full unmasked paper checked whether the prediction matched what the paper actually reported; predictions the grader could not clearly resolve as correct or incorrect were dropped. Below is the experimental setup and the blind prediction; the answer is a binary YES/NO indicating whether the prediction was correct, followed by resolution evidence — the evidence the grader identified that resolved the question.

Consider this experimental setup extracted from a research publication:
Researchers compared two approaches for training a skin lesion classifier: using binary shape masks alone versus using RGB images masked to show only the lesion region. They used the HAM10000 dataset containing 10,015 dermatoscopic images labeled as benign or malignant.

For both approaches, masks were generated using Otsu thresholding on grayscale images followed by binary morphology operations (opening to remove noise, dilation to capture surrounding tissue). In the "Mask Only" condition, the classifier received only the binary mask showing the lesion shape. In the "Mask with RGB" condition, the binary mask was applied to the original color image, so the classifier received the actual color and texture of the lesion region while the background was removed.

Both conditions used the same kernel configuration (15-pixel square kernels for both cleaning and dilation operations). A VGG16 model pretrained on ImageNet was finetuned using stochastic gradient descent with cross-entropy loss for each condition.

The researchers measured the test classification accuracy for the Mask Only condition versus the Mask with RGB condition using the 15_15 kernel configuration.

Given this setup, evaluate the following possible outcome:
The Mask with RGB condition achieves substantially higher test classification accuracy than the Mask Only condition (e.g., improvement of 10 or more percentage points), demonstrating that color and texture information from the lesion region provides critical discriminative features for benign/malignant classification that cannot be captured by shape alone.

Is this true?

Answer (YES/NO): NO